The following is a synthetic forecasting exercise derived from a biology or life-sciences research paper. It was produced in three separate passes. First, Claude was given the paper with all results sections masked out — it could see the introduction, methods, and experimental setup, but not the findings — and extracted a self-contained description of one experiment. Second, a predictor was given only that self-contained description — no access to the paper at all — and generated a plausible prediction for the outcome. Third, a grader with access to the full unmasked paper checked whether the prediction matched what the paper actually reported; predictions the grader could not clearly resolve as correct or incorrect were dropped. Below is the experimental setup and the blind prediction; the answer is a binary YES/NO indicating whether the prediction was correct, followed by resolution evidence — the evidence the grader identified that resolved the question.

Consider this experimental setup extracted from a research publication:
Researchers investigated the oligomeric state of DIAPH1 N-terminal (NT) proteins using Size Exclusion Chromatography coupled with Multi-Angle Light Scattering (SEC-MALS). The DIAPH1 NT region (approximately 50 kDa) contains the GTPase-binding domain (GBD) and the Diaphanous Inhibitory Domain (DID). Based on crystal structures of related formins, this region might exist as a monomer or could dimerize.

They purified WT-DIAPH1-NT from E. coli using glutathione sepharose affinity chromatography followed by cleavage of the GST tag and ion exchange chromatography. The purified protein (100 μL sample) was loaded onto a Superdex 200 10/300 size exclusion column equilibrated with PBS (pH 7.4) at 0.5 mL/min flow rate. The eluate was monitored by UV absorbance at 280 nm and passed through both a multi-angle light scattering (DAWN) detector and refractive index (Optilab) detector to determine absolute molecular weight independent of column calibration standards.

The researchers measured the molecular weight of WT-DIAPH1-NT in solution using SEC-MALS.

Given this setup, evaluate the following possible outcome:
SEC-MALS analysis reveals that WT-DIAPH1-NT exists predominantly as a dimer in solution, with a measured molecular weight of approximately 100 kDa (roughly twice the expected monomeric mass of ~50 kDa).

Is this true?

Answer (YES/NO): NO